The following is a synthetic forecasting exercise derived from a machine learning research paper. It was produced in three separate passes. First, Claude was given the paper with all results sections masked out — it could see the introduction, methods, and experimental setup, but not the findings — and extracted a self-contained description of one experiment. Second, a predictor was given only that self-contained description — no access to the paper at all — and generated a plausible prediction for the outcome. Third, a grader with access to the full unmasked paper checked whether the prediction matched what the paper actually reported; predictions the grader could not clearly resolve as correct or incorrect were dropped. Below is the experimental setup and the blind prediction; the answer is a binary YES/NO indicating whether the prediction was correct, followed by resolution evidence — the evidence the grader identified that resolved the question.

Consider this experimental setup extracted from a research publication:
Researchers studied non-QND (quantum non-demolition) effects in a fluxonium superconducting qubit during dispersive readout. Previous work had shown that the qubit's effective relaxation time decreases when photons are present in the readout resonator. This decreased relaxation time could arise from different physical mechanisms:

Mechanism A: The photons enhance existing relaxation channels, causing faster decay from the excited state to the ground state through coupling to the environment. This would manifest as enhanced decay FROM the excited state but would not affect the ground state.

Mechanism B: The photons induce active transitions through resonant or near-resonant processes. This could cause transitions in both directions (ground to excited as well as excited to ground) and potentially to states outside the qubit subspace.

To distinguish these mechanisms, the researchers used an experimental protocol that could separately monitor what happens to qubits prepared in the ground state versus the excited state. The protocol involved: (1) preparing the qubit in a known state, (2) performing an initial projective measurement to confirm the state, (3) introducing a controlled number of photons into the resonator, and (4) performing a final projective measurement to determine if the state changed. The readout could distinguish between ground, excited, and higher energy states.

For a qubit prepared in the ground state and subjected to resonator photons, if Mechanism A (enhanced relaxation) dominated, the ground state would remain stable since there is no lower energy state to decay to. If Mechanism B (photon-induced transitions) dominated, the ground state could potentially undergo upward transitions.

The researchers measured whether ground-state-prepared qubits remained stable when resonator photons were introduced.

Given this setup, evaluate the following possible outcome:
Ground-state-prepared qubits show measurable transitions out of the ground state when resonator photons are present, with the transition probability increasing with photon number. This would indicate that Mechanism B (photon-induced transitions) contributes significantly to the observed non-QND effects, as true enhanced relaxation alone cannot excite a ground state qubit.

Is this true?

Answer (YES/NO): YES